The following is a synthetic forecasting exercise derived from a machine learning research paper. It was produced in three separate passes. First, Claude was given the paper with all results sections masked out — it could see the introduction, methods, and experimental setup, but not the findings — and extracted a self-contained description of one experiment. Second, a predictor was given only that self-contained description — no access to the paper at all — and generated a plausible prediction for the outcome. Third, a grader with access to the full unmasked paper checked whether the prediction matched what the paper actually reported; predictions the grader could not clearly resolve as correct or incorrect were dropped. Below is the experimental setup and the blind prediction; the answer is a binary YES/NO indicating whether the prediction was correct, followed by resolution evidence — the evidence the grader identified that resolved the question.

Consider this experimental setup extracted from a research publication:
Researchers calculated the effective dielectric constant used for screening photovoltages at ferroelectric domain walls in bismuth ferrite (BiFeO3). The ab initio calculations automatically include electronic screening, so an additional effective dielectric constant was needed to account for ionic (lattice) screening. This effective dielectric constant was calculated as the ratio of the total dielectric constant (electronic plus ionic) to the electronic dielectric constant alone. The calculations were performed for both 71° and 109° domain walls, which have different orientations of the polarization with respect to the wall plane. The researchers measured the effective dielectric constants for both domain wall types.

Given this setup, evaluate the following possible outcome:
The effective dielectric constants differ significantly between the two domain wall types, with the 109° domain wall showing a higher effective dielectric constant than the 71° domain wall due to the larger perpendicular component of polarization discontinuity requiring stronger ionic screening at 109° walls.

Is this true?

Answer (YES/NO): NO